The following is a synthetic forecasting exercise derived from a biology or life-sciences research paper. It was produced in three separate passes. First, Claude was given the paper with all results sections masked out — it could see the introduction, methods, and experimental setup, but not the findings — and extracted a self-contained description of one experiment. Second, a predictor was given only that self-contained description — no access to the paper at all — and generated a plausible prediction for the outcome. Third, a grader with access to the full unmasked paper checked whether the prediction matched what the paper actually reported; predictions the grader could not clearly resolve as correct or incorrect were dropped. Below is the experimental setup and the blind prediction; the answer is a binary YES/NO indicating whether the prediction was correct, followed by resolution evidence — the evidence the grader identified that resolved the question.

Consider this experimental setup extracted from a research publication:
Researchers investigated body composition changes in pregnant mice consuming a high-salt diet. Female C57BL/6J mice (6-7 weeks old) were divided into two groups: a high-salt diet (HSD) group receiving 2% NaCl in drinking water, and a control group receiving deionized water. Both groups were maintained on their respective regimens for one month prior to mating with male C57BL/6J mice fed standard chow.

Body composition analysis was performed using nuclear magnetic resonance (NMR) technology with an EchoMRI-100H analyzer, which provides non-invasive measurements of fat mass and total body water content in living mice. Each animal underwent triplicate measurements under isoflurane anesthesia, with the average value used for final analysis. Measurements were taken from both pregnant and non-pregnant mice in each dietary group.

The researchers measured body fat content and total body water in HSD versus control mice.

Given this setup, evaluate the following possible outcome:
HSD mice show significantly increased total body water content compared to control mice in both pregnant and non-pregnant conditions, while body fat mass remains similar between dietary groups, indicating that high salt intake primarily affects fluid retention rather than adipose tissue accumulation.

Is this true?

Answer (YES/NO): NO